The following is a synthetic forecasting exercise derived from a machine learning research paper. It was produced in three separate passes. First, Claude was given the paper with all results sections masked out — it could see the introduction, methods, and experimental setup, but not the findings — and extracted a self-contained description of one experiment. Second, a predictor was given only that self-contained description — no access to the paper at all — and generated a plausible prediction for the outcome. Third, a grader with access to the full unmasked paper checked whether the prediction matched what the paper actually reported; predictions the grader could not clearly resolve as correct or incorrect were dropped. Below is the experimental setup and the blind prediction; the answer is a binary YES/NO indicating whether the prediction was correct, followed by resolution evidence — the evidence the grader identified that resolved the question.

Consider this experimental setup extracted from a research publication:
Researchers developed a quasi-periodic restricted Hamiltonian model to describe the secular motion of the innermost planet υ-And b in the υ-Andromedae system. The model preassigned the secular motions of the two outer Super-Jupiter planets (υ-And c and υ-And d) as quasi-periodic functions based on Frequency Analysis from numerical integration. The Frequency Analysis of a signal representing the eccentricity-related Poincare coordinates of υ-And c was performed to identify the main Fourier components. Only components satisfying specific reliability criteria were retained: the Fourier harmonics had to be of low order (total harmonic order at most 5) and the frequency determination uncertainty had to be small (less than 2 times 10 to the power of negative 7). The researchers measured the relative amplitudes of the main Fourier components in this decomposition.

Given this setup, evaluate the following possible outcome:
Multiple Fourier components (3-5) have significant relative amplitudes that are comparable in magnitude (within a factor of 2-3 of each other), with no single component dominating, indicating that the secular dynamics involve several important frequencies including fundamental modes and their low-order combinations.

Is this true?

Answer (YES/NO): NO